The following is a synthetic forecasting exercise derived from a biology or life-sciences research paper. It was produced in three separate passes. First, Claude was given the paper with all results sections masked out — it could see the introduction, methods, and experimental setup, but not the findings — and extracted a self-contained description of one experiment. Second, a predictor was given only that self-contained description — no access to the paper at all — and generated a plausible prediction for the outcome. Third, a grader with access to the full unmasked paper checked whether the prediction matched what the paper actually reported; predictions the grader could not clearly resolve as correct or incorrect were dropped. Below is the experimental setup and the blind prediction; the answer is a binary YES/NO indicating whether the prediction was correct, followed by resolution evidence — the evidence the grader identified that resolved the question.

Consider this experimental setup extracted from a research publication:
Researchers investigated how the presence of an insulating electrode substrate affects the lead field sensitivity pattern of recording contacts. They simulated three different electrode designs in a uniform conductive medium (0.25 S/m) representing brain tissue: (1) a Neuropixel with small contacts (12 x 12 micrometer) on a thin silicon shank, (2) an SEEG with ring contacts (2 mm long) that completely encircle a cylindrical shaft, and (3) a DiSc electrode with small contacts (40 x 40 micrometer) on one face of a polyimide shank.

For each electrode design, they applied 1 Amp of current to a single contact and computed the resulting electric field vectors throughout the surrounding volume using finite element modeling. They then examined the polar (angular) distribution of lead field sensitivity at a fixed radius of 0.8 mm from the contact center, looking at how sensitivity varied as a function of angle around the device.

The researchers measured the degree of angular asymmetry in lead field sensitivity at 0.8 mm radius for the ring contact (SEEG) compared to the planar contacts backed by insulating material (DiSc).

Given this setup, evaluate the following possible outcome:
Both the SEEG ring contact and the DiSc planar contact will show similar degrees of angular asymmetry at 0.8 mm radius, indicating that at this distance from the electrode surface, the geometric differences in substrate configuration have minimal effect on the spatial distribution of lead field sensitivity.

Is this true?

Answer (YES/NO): NO